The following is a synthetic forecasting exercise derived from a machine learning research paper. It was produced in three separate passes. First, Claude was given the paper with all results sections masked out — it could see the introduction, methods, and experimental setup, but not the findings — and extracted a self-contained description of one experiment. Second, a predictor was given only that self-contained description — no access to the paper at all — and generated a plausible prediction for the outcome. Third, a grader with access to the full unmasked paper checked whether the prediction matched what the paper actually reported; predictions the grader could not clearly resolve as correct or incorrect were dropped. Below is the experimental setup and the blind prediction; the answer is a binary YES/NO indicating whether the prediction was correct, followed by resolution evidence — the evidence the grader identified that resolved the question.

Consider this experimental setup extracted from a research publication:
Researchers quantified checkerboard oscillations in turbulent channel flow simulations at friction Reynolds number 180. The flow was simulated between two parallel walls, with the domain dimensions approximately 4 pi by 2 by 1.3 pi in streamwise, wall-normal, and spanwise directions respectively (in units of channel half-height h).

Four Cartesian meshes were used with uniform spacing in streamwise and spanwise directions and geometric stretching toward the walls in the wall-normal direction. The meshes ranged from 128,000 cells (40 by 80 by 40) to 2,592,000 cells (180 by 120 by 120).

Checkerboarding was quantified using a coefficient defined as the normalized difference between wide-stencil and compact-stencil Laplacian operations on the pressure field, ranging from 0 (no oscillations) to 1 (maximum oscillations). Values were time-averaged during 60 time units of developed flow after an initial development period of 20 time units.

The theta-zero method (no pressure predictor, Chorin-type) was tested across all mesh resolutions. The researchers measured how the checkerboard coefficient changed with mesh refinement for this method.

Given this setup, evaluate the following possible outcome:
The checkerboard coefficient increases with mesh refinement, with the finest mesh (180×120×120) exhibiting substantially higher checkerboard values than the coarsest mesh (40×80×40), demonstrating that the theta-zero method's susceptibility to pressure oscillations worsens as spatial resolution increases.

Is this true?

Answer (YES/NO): NO